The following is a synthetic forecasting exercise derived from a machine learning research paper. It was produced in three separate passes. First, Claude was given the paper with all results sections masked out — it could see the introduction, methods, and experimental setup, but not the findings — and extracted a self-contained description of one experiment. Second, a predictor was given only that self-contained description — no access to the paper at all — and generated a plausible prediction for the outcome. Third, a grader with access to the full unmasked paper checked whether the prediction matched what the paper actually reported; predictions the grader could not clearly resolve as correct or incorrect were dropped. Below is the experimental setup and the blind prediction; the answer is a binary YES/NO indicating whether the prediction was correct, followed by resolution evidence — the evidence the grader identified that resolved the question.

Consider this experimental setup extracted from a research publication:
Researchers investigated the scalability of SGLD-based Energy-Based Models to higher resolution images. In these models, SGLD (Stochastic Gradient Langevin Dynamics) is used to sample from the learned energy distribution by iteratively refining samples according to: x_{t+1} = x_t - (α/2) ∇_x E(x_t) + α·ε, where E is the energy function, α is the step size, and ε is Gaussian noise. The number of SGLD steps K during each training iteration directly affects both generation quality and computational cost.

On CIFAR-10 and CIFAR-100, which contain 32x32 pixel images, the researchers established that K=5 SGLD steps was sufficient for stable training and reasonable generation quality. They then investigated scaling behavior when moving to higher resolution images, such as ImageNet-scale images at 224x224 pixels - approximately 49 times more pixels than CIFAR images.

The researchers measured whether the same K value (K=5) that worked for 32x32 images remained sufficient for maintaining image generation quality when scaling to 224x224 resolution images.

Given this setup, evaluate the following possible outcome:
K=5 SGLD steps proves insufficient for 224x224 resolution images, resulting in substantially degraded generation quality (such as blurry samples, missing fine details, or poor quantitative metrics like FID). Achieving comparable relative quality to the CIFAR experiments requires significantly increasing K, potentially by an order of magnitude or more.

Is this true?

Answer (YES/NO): YES